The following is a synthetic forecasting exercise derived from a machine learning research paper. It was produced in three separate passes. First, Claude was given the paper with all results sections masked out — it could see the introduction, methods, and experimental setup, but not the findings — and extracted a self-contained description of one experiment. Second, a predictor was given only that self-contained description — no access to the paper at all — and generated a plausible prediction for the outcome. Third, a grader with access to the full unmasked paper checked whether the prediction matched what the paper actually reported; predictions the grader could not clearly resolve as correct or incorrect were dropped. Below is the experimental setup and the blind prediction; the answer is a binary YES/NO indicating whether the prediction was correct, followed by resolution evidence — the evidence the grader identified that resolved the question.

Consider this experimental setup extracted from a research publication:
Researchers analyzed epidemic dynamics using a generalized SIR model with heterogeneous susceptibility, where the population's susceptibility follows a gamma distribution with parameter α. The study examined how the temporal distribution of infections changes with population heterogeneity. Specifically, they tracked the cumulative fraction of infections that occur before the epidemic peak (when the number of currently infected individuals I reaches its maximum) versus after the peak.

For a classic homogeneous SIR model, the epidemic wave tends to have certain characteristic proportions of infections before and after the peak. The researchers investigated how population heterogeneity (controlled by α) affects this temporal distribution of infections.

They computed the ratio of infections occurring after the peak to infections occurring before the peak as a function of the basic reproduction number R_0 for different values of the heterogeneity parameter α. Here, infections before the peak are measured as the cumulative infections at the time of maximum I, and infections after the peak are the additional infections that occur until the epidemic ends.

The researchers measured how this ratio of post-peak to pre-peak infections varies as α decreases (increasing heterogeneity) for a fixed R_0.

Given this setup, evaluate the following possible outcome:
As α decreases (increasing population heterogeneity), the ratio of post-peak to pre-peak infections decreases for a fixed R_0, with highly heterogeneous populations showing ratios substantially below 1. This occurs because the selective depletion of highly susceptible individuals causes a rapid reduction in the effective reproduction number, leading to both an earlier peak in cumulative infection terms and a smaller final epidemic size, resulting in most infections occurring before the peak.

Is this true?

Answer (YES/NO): NO